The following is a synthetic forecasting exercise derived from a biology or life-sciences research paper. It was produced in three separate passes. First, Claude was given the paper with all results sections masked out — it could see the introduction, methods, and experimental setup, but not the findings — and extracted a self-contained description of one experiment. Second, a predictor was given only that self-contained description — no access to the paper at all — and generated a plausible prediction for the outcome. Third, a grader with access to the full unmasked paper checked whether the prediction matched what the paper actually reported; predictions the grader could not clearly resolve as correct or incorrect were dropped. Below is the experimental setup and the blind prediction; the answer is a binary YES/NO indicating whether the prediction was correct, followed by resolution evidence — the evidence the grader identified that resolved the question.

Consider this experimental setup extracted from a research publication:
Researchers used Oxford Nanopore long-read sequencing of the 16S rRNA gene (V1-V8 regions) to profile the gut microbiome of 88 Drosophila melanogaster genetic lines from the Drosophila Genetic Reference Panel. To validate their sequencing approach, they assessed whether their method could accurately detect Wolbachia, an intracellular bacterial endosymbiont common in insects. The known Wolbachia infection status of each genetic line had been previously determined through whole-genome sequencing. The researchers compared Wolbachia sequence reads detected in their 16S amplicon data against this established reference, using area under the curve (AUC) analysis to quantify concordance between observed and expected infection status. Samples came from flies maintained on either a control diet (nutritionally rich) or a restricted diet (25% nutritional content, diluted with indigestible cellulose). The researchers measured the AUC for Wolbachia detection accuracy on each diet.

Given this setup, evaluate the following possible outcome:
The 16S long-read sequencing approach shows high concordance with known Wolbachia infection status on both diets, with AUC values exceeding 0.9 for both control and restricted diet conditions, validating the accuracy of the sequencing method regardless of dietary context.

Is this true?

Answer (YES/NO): YES